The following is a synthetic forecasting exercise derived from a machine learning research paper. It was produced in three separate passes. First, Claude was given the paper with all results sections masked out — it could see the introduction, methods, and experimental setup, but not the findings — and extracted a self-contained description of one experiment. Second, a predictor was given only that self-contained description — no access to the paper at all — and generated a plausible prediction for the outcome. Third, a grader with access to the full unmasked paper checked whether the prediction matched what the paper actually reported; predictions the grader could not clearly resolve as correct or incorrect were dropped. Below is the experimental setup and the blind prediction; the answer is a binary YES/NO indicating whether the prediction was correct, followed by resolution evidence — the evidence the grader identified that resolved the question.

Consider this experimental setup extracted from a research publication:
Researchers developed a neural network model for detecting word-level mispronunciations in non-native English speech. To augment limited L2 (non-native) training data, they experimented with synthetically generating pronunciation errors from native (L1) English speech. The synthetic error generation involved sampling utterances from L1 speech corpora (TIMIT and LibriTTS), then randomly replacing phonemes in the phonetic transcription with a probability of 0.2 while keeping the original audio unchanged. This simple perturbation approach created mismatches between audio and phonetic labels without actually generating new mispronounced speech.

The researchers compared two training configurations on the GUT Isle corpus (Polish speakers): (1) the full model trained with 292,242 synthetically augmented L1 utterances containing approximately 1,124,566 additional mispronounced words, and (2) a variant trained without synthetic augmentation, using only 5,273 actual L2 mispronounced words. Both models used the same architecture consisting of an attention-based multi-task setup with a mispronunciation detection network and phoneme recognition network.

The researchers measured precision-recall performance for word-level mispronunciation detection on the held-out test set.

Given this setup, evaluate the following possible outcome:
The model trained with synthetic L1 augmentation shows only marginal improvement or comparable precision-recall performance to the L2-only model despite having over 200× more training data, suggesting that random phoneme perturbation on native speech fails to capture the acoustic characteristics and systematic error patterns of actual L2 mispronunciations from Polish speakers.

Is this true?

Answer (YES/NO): NO